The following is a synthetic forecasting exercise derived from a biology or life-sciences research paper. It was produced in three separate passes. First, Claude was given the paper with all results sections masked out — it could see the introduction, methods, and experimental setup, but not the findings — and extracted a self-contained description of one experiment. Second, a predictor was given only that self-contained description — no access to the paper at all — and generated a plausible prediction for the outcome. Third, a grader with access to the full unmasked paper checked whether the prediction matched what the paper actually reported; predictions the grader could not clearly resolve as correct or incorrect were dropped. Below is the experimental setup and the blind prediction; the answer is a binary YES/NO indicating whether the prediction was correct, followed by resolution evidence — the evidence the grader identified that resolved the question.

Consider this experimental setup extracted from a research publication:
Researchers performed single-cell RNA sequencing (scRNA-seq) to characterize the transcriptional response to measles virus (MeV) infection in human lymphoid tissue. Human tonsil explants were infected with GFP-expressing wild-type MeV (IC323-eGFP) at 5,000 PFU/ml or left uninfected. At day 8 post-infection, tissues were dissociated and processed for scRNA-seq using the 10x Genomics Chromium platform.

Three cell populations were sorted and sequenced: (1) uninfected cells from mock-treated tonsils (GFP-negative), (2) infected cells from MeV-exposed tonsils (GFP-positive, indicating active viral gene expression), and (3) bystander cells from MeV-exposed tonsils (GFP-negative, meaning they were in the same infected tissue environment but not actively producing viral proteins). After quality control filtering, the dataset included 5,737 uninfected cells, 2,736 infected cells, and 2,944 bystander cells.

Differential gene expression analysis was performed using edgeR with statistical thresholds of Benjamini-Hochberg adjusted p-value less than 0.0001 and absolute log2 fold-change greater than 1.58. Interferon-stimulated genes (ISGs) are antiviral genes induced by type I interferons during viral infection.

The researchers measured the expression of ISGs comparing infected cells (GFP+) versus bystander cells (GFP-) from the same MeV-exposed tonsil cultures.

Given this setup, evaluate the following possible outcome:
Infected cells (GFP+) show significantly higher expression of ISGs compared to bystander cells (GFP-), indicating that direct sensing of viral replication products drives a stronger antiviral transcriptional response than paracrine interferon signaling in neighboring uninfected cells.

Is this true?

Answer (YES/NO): NO